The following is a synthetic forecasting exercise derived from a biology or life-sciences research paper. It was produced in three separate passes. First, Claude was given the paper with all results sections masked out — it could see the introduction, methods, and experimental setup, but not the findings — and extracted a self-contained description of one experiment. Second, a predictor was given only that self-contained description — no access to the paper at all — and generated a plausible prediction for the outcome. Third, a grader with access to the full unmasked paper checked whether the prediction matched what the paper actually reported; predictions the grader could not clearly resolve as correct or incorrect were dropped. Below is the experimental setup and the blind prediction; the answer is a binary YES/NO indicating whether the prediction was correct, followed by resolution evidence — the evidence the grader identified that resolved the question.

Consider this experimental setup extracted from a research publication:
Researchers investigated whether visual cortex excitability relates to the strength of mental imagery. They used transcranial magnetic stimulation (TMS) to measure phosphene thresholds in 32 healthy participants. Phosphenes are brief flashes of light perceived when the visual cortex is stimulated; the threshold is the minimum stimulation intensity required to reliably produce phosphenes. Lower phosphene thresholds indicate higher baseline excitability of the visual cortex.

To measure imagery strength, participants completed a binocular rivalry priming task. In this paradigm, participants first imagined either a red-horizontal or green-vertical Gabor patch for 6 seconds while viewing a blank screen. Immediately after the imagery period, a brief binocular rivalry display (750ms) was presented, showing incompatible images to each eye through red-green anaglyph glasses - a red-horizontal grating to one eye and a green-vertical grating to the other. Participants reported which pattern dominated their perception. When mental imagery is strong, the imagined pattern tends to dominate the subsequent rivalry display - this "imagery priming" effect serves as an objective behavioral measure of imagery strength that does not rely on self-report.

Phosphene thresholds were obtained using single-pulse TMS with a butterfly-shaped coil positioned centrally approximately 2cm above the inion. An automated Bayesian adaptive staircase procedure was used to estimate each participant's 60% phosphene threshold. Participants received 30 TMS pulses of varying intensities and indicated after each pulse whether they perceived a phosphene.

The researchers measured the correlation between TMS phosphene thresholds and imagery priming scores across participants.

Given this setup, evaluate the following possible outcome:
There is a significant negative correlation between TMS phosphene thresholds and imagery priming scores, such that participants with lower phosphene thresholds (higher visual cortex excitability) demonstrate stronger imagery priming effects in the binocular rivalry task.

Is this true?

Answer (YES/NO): NO